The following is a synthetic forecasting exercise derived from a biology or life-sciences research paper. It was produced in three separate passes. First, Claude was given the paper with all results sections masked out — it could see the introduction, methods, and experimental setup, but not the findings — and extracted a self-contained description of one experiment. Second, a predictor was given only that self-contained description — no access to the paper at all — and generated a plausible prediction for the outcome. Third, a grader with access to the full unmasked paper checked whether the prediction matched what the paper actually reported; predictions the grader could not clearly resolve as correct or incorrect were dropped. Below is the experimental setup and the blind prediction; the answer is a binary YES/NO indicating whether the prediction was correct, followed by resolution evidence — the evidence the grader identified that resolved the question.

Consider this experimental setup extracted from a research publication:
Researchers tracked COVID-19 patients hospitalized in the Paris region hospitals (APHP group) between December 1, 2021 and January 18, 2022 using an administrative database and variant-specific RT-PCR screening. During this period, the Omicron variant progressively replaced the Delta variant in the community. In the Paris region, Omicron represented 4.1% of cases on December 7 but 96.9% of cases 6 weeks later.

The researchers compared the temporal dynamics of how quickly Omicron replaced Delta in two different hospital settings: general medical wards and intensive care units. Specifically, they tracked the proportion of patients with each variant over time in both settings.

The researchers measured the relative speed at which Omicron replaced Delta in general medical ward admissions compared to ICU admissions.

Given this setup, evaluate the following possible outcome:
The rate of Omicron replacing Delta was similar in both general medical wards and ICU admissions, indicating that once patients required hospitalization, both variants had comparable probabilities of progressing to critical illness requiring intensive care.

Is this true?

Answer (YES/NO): NO